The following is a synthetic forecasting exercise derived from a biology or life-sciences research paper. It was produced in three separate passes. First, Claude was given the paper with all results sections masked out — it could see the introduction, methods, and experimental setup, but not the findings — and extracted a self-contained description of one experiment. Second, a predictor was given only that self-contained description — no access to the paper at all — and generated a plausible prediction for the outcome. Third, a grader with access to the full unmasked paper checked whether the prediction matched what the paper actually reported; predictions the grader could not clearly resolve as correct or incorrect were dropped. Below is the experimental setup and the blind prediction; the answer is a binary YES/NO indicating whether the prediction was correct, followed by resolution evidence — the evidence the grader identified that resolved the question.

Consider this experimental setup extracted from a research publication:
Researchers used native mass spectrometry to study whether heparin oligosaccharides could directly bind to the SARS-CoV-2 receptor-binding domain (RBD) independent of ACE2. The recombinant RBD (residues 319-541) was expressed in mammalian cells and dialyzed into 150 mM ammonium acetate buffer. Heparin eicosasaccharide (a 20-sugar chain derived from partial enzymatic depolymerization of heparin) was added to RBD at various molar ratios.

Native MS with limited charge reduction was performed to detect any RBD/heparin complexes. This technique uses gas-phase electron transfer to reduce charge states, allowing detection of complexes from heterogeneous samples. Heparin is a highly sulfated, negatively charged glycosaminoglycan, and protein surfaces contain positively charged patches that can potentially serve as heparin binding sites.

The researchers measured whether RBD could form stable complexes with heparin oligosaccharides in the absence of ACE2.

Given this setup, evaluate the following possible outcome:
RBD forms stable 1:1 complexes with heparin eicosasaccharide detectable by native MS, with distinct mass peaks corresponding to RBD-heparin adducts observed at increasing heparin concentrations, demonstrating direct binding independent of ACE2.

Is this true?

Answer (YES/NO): YES